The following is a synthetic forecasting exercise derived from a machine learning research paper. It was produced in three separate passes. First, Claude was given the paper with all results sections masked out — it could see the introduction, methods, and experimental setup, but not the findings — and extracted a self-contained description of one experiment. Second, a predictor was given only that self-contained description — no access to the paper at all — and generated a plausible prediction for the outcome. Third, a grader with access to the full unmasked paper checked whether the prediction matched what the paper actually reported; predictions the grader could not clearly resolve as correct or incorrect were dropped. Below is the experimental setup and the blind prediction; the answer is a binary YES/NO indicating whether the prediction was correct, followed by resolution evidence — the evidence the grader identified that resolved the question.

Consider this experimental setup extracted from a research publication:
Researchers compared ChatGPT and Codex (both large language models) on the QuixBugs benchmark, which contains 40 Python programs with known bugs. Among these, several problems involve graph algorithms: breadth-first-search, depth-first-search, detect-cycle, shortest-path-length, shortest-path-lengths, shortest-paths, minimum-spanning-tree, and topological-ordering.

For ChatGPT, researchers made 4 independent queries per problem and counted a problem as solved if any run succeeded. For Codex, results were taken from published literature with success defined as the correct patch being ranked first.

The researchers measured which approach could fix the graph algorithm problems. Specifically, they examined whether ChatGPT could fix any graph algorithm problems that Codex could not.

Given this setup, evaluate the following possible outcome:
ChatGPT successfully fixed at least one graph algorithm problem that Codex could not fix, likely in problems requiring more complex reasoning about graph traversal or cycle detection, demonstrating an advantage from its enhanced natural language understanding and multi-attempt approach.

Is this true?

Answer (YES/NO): YES